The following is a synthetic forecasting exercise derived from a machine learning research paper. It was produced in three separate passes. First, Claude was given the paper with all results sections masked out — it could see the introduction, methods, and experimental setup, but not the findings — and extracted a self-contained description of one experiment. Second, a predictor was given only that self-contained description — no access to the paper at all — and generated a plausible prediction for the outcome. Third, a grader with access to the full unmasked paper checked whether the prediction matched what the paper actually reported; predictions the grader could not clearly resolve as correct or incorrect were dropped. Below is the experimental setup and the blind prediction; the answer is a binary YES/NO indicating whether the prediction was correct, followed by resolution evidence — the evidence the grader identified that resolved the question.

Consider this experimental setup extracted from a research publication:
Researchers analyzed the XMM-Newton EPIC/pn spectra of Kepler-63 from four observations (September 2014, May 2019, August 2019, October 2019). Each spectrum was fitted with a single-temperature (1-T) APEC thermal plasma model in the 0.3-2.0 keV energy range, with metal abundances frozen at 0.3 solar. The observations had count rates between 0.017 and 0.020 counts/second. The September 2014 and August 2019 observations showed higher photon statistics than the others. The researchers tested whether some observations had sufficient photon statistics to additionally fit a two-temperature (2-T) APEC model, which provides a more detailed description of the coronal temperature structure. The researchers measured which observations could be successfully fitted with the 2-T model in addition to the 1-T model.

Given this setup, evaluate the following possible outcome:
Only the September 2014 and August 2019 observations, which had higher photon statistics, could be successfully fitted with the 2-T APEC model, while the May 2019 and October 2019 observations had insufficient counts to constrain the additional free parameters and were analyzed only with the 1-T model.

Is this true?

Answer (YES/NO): YES